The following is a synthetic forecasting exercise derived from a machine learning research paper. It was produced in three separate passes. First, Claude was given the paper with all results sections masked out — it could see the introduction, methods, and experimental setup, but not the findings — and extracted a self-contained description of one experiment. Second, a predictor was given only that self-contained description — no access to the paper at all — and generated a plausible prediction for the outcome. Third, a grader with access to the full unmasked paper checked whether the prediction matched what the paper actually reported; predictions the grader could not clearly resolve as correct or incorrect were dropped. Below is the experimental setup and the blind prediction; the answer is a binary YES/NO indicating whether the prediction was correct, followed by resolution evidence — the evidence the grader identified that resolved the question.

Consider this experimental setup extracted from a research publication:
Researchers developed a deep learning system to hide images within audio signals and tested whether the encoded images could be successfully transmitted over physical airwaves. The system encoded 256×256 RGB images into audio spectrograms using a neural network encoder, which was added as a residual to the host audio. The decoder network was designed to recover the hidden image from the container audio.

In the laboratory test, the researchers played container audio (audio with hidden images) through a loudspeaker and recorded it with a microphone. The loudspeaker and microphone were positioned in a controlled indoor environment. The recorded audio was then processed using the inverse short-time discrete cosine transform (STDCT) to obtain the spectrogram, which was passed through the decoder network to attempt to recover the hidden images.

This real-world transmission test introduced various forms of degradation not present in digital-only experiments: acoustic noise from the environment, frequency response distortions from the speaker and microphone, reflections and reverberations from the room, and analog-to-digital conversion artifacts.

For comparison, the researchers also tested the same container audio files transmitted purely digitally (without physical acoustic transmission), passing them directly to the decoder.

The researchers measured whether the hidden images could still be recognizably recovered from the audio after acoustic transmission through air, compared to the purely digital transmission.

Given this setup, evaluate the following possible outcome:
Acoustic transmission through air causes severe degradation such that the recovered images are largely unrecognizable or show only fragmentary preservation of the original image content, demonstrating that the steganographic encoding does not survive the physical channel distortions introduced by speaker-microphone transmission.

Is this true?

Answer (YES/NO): NO